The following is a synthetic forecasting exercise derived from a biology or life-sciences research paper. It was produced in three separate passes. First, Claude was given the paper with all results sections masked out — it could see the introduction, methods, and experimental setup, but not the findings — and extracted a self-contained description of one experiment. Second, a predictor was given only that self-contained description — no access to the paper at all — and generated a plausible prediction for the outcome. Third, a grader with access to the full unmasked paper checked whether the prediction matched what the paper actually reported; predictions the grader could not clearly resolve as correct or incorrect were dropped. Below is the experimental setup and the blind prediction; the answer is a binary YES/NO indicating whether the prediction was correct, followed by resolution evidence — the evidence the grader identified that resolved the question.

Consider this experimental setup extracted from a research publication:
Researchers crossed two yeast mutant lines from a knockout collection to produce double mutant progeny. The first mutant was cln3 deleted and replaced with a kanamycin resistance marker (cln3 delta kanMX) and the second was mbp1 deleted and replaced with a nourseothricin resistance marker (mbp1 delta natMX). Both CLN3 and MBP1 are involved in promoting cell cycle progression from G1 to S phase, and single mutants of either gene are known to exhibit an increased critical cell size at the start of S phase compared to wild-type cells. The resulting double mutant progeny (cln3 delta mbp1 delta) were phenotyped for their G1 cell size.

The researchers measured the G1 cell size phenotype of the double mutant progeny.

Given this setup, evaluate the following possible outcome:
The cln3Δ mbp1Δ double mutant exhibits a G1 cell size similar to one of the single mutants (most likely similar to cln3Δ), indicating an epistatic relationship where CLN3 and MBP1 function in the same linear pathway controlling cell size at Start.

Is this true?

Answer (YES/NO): NO